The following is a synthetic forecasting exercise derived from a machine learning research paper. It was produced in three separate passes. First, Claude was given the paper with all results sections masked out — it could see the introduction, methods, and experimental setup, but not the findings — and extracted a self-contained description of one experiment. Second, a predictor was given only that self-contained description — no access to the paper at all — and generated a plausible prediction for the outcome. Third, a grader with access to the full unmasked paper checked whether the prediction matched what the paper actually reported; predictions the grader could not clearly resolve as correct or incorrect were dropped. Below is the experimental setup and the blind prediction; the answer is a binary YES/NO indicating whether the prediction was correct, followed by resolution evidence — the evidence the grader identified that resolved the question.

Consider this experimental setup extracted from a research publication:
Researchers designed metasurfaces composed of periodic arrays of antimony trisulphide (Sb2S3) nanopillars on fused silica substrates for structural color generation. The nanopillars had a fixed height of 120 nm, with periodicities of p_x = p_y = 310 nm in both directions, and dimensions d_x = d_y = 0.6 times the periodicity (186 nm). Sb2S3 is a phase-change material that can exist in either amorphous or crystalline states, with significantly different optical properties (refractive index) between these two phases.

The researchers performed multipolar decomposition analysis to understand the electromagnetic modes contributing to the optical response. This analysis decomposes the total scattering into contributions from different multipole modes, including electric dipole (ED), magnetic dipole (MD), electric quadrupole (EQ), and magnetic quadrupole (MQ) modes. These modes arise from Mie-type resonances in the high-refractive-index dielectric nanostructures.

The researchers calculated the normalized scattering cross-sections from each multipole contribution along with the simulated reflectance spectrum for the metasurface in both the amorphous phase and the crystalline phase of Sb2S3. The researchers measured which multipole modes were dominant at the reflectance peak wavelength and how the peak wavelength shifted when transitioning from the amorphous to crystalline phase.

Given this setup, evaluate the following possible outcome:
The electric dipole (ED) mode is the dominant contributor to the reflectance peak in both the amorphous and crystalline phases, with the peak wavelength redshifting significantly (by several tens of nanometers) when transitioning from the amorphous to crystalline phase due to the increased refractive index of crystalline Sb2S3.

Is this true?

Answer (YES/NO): NO